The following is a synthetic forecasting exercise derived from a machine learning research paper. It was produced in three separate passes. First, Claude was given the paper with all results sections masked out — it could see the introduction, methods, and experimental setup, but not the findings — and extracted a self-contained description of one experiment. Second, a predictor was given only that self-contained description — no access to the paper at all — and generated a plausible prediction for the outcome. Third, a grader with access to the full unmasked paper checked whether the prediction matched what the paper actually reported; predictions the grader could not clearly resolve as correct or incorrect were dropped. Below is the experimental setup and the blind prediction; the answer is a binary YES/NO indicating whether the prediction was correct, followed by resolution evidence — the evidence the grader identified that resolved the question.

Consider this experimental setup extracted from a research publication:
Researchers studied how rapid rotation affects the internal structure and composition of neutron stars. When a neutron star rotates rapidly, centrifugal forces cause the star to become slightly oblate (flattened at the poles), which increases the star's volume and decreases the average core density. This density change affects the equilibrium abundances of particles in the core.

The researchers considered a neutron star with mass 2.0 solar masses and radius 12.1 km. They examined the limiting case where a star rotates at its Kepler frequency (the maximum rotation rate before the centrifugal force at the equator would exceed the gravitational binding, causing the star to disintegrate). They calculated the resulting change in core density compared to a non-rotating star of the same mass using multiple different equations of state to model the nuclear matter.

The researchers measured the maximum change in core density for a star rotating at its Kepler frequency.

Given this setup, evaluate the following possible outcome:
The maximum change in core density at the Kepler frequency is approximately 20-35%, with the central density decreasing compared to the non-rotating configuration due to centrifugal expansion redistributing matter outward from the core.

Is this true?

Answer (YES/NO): NO